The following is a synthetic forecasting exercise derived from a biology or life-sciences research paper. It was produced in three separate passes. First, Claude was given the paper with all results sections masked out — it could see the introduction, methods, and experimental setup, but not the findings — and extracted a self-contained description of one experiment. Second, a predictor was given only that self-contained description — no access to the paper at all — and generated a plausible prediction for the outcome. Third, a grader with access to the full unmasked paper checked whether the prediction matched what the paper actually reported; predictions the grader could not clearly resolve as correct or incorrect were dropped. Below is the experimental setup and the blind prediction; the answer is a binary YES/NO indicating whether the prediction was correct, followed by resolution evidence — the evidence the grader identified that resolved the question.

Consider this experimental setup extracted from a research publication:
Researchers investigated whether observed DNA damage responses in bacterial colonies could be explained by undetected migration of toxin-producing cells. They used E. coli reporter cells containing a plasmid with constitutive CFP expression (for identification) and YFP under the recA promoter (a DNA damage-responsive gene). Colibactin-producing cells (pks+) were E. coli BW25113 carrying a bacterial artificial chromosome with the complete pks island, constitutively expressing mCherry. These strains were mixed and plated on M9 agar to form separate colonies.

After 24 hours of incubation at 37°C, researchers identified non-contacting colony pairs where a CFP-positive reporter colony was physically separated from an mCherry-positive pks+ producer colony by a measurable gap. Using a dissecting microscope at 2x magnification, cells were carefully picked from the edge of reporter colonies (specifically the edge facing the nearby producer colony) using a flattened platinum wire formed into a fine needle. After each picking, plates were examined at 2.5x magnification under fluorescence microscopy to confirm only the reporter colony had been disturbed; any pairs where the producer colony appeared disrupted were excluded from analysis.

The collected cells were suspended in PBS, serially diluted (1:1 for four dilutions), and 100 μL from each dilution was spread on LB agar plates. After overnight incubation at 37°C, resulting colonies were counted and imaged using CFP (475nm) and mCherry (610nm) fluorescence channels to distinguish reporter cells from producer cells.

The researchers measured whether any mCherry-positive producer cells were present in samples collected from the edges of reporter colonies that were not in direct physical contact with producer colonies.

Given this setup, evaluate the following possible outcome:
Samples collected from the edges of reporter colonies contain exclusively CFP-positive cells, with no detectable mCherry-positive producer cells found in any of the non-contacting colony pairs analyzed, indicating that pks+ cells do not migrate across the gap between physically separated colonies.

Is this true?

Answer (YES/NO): YES